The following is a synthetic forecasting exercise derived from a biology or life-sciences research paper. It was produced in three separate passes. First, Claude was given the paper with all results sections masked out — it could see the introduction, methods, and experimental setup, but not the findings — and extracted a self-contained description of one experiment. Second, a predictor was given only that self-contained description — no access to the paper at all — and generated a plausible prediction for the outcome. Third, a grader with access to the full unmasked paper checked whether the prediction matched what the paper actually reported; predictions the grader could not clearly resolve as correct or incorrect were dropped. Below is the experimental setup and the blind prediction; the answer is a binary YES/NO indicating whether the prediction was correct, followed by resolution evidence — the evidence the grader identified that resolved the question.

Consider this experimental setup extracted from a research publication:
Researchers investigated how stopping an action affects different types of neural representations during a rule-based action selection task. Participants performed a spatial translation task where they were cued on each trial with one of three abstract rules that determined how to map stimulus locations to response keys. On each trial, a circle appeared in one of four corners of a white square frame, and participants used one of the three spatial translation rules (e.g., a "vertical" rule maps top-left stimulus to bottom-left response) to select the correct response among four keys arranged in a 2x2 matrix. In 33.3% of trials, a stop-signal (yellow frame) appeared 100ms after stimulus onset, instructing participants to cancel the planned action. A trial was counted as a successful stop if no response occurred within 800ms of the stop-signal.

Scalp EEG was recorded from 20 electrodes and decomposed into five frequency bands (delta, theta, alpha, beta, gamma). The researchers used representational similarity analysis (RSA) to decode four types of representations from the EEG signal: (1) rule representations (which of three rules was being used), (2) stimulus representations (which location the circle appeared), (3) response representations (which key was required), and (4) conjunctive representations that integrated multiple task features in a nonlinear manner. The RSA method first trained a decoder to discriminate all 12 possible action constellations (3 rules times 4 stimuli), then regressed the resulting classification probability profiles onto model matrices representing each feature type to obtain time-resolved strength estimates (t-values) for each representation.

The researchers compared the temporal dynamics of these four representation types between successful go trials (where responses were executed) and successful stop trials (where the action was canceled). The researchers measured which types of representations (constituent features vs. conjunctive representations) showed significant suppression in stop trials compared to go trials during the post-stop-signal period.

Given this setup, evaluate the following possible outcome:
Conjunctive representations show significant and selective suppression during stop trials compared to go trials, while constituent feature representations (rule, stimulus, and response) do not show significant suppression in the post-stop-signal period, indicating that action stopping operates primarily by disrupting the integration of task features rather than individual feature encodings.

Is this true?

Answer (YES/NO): NO